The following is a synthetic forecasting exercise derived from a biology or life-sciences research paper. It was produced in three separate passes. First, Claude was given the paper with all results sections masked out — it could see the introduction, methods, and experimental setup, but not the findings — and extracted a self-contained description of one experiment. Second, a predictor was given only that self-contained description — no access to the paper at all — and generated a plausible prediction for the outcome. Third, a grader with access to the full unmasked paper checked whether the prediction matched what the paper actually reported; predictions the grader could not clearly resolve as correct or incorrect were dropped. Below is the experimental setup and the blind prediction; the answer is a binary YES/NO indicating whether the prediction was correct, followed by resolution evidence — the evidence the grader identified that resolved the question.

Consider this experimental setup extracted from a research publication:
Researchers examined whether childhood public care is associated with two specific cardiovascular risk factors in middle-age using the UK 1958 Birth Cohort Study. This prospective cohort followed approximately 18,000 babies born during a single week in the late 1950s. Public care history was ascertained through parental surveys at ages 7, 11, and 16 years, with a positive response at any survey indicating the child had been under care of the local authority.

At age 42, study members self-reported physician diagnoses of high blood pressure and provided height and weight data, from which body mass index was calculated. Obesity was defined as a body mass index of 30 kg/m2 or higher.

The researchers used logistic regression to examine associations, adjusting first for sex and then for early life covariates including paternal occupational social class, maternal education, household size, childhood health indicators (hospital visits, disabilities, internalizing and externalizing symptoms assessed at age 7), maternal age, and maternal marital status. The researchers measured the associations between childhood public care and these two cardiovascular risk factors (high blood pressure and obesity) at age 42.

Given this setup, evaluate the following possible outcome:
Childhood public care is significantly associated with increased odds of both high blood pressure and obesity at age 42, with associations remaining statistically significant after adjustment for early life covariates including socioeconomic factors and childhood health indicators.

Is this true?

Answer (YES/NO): NO